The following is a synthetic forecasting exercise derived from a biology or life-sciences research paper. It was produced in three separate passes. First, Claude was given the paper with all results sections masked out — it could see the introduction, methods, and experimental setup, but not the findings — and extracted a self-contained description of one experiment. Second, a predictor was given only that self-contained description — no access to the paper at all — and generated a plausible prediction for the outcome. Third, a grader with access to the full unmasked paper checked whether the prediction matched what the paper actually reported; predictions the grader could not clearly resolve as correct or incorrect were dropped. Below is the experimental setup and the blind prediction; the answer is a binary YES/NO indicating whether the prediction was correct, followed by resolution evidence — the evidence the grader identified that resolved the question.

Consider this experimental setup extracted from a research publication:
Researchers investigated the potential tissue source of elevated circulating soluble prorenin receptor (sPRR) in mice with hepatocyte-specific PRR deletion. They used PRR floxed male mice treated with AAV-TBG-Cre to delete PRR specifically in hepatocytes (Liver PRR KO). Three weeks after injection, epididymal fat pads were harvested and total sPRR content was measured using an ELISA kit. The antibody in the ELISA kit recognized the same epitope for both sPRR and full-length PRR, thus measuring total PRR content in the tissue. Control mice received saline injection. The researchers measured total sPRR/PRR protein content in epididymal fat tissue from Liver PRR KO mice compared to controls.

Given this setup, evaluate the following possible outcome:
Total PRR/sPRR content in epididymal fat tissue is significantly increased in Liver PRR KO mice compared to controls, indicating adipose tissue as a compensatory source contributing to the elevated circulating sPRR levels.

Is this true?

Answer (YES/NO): YES